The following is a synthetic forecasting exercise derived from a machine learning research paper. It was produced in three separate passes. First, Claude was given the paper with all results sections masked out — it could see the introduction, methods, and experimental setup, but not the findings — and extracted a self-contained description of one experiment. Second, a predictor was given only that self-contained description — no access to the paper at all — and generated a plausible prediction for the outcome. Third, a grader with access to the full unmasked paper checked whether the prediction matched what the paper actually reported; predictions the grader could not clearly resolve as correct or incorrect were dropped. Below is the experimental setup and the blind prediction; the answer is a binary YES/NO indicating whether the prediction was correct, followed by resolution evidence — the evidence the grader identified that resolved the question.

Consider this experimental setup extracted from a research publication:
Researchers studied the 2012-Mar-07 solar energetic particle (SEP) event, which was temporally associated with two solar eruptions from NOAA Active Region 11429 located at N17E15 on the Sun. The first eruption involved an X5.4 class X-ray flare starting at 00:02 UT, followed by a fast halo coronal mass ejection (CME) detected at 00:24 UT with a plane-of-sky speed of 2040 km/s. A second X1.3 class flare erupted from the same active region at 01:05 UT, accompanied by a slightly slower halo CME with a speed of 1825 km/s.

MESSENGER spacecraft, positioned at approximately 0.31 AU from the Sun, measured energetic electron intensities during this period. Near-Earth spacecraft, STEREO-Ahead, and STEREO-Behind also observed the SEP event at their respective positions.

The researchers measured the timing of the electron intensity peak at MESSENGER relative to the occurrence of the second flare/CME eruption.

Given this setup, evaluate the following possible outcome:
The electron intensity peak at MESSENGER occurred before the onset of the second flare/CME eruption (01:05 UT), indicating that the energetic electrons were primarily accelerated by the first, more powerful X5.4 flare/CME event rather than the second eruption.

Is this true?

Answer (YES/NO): YES